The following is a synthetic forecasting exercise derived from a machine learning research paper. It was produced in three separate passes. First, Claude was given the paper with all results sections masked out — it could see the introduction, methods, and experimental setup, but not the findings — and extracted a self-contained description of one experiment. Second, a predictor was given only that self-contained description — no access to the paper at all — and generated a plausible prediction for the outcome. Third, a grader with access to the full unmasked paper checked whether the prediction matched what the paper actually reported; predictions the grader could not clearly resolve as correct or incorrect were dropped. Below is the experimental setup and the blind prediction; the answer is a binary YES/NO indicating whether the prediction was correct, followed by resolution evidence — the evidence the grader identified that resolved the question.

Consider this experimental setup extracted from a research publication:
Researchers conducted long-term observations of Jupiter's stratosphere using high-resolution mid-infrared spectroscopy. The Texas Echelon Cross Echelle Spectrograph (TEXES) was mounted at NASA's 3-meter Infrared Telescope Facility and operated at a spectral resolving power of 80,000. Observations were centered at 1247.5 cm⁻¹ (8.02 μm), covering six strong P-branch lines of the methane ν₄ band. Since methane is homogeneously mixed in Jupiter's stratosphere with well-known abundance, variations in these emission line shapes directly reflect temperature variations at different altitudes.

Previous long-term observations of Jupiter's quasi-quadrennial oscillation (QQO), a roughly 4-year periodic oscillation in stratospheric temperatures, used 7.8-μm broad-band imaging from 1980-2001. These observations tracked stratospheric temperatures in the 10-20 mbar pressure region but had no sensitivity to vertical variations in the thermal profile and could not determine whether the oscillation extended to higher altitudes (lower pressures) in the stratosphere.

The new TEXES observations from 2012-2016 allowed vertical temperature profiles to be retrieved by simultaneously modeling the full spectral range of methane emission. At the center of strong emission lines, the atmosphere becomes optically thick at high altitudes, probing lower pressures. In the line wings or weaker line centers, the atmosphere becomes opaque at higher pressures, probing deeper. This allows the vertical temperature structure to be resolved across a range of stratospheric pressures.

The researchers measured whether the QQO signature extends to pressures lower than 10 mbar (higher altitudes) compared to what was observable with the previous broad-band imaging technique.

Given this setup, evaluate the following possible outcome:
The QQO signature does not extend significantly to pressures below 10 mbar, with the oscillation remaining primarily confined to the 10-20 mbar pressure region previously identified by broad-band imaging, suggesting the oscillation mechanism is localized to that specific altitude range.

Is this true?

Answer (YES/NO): NO